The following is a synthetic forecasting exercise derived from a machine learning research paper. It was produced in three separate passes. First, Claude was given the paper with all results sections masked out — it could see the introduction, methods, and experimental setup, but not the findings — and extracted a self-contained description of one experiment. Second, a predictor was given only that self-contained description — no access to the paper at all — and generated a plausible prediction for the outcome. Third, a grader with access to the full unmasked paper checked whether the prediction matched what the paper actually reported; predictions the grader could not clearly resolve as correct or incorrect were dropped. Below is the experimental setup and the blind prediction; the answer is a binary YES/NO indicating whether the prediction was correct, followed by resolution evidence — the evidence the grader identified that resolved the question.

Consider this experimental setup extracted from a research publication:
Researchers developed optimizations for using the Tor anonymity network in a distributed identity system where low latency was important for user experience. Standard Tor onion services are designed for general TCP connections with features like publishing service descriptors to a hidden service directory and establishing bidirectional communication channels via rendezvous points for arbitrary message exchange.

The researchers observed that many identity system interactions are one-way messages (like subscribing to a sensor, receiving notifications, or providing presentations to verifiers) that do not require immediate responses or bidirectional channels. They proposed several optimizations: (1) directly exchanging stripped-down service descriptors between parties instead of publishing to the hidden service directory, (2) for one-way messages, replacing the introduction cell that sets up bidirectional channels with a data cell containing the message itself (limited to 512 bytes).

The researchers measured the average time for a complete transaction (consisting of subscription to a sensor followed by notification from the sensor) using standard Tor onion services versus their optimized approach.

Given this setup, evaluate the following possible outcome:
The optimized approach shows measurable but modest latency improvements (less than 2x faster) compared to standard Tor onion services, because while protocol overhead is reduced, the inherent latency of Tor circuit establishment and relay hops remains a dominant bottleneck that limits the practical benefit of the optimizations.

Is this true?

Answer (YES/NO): NO